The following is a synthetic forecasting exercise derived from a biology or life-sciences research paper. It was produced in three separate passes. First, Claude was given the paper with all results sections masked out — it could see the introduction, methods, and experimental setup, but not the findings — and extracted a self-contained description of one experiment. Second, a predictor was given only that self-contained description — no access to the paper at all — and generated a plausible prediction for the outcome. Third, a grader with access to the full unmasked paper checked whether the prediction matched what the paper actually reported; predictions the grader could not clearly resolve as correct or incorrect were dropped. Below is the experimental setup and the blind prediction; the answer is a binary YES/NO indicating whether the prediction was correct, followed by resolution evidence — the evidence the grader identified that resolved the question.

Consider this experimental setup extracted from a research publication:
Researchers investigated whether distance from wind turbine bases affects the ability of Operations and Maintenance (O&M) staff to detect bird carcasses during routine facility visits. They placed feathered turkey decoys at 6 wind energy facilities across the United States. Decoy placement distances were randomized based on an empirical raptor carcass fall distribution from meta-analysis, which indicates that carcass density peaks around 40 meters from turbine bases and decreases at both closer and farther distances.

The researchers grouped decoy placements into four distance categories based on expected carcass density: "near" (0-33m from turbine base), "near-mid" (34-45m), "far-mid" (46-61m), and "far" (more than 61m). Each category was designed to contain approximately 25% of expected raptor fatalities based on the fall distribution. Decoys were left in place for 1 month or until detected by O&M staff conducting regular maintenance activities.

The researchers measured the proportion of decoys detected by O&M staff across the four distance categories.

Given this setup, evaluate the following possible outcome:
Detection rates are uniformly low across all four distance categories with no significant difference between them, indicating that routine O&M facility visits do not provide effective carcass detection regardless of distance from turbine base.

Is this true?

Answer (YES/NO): NO